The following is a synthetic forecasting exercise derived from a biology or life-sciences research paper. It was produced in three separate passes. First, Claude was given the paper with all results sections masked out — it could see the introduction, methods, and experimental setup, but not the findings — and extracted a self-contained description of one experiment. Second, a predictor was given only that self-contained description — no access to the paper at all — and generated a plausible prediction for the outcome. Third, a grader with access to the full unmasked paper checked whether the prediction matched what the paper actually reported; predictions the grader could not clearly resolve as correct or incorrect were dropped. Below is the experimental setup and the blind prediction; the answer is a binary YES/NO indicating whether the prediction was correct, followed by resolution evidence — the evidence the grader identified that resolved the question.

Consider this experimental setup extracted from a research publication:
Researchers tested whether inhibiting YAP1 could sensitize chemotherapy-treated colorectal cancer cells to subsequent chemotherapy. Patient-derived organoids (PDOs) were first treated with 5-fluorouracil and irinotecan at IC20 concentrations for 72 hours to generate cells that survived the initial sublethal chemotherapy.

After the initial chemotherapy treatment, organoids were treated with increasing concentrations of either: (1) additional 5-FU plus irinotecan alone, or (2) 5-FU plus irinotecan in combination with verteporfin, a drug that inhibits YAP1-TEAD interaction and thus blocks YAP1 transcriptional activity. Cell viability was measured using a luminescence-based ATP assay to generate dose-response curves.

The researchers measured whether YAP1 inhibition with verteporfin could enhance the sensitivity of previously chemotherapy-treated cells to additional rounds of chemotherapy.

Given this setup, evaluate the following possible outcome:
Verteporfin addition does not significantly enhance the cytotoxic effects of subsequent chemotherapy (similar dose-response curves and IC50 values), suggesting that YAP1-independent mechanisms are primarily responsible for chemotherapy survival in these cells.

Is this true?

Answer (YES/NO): NO